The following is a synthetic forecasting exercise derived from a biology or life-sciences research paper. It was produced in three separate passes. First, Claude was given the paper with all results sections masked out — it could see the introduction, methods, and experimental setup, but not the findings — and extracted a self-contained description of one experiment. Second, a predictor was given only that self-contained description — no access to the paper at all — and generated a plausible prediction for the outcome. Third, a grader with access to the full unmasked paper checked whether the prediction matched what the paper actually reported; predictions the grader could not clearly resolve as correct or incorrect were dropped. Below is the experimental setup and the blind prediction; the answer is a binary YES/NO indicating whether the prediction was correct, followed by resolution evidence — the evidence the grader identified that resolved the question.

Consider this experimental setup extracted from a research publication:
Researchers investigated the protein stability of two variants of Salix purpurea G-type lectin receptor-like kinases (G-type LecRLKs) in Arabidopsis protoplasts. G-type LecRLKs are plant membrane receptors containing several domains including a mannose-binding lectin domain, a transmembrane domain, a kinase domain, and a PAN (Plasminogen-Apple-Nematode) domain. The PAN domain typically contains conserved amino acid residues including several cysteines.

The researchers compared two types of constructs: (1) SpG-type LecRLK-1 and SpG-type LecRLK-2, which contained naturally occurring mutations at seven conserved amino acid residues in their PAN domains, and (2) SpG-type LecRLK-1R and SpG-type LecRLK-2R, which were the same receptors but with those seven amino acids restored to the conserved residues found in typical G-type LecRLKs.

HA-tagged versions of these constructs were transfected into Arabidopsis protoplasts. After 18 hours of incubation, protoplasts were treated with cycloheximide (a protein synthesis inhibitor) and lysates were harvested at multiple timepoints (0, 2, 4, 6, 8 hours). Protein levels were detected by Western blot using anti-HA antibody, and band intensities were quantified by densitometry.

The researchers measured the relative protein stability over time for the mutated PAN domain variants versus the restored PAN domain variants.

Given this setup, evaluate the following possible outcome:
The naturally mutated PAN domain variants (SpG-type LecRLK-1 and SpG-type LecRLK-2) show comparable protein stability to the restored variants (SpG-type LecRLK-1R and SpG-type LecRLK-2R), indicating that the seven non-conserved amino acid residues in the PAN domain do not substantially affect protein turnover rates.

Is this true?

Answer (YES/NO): NO